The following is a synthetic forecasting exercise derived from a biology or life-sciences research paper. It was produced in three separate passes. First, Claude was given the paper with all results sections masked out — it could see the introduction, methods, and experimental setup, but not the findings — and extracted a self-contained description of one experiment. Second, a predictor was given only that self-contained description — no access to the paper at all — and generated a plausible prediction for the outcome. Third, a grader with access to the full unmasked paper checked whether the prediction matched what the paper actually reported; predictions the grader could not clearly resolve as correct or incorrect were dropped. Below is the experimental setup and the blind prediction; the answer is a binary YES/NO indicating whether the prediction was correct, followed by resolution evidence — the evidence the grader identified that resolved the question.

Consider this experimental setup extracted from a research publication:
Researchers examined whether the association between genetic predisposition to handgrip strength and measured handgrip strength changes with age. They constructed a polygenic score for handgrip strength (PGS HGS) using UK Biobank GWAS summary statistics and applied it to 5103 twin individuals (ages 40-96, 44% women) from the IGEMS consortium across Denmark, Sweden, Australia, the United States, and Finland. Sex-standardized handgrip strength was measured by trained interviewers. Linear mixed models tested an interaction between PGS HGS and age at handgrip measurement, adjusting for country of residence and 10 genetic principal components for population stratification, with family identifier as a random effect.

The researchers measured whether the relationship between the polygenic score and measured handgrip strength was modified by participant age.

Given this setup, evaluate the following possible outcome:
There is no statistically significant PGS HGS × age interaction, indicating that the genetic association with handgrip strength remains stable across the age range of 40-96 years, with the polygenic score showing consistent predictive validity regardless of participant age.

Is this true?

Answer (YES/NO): YES